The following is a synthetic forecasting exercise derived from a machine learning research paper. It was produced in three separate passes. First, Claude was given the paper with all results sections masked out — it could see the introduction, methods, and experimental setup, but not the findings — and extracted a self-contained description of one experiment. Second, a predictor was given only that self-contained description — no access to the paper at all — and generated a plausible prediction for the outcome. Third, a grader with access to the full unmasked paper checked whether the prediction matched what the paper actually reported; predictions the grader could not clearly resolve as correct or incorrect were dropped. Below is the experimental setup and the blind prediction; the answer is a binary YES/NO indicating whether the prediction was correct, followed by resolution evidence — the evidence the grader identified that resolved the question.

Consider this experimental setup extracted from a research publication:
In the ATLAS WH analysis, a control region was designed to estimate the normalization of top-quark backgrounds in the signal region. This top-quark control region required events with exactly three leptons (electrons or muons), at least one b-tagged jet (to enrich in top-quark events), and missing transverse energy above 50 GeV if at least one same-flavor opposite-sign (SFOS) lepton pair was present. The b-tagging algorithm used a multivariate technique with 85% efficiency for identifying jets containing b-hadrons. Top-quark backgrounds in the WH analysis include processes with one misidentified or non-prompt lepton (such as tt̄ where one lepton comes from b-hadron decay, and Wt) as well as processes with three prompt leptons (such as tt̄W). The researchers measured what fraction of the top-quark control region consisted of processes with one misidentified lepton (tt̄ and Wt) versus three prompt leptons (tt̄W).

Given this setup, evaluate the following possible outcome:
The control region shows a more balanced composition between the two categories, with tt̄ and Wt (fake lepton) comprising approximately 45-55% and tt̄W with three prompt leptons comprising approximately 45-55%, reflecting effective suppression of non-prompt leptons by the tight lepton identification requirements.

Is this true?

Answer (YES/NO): NO